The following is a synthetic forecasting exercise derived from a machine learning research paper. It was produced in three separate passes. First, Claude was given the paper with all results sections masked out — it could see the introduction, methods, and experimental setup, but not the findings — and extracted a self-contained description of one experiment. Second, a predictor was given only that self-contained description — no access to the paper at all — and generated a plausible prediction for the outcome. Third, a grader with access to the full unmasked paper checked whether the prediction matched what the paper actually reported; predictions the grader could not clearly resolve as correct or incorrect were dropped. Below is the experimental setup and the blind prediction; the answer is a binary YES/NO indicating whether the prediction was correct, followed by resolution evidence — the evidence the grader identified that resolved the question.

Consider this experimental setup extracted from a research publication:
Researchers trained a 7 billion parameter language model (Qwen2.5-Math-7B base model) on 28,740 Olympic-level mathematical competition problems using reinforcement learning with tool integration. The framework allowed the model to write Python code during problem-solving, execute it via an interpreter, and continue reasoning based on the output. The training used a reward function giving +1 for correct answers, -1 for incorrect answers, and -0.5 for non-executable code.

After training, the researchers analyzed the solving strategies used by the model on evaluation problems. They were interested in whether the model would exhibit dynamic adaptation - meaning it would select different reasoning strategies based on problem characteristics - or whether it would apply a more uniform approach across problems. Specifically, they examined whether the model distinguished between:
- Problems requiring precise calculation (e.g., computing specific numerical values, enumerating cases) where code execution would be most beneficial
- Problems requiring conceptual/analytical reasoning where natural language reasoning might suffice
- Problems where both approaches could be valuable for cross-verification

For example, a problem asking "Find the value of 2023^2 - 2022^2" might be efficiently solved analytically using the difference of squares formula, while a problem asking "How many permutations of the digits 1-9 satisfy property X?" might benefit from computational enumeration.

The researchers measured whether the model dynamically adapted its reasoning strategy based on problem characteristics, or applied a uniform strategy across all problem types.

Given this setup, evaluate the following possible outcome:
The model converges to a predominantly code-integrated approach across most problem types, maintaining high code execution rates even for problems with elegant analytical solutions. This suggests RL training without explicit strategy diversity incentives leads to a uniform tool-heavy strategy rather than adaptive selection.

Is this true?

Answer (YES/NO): NO